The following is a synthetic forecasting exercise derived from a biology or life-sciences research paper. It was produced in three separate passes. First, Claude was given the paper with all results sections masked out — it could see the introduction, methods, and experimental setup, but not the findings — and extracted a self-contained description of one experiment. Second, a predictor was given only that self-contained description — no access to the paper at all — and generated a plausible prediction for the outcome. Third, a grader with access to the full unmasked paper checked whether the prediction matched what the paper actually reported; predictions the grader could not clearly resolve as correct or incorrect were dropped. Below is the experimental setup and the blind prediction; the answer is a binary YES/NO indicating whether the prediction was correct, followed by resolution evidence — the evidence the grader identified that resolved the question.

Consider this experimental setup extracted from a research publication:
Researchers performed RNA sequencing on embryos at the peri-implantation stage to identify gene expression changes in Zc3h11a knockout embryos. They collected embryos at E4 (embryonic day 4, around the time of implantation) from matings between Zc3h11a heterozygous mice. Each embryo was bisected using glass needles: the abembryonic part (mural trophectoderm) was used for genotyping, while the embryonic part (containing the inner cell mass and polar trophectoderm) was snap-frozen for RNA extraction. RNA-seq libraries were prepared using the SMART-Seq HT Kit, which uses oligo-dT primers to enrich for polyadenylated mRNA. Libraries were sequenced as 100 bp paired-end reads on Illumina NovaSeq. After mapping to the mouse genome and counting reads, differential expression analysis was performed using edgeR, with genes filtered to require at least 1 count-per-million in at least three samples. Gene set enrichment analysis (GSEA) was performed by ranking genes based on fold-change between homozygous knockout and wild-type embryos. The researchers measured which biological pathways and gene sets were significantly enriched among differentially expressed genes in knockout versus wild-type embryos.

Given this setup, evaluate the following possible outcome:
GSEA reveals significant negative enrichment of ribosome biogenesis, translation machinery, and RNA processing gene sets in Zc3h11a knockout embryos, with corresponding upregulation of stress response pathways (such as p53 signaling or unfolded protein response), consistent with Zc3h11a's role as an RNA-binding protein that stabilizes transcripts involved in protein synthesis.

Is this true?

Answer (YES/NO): NO